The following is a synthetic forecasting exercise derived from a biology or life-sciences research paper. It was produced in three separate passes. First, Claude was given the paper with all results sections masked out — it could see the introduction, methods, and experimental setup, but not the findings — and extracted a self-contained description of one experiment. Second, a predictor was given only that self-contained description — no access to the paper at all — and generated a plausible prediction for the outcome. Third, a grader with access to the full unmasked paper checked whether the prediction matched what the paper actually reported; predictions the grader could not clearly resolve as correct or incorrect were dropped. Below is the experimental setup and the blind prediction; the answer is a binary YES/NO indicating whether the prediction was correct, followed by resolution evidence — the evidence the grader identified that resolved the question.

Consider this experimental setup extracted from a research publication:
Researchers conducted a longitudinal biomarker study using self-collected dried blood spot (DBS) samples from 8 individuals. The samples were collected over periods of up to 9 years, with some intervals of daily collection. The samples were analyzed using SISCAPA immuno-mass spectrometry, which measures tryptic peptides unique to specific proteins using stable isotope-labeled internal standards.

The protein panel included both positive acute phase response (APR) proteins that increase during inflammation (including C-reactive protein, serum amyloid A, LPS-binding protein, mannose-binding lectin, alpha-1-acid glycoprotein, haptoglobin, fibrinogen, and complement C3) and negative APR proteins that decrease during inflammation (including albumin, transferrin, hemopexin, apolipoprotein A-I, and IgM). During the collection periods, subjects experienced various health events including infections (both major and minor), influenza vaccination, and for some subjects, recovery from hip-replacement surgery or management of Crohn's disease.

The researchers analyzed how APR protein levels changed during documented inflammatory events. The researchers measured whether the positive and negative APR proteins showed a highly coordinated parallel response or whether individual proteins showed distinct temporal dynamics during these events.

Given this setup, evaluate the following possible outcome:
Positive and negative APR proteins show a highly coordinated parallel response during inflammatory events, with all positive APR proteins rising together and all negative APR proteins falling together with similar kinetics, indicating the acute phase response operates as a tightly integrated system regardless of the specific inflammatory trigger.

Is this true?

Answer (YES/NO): NO